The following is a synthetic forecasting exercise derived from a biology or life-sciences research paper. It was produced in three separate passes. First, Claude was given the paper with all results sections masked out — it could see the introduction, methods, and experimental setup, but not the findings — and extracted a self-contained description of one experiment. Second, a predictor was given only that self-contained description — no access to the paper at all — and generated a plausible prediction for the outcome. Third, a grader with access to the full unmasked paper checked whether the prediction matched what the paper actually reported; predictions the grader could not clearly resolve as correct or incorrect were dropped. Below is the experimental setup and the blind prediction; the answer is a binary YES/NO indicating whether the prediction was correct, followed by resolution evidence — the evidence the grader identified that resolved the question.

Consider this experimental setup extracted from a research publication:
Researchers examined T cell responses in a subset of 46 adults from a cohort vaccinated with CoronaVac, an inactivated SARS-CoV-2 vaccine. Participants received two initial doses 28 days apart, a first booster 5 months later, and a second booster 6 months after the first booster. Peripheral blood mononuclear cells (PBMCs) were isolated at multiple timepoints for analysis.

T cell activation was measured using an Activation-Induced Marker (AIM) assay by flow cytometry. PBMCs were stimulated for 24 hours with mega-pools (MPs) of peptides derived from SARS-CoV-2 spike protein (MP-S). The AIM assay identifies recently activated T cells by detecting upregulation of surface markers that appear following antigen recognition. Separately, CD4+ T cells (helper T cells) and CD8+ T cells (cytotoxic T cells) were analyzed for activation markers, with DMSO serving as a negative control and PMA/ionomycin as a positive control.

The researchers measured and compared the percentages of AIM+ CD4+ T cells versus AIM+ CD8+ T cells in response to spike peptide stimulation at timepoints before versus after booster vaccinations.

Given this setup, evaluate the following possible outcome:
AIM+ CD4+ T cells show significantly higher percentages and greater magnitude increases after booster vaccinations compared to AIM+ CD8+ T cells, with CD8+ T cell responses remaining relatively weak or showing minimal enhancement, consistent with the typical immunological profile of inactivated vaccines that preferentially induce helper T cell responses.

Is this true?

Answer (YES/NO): NO